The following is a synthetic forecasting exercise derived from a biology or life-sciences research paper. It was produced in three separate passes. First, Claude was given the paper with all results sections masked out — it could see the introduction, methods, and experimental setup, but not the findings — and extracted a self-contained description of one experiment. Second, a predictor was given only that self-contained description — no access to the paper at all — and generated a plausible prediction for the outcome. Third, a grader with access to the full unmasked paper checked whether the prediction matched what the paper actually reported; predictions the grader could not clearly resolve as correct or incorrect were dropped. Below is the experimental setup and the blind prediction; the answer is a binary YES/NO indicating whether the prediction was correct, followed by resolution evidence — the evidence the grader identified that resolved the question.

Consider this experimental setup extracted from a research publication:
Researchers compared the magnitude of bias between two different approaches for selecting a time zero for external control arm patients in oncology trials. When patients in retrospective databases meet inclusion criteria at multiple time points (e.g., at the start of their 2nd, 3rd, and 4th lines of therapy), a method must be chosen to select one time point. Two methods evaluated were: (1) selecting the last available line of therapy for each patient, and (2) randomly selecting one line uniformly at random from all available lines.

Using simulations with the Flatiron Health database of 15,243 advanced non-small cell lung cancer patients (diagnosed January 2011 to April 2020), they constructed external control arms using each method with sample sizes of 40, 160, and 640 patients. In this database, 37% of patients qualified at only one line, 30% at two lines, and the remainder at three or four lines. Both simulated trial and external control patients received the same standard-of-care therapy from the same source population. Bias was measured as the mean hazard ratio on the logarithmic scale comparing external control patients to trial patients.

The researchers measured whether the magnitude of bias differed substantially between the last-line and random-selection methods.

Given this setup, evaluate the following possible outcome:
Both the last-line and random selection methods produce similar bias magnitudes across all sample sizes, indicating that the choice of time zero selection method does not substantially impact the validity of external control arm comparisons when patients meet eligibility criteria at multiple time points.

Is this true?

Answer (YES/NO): NO